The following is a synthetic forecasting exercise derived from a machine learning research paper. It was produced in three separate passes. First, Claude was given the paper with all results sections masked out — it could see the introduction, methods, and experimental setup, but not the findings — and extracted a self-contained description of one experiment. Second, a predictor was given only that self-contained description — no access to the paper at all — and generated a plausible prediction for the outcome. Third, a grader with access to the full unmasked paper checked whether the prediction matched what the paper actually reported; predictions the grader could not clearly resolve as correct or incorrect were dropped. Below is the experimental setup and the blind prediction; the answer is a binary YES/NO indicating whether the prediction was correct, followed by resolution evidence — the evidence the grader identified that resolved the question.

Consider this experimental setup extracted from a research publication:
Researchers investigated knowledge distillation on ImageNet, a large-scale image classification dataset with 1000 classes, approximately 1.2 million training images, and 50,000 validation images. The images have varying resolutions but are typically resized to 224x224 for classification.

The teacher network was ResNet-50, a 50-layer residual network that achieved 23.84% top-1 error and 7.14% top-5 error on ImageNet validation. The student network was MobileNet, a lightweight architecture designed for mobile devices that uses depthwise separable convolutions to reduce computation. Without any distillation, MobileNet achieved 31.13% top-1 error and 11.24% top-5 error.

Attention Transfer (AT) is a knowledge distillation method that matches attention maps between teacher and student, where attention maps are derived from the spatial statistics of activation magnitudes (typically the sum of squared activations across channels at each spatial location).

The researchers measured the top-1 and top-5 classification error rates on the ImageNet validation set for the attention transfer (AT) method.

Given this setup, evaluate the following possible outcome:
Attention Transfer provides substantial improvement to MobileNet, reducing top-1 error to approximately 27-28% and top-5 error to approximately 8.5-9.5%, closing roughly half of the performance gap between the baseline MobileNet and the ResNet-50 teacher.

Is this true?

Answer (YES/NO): NO